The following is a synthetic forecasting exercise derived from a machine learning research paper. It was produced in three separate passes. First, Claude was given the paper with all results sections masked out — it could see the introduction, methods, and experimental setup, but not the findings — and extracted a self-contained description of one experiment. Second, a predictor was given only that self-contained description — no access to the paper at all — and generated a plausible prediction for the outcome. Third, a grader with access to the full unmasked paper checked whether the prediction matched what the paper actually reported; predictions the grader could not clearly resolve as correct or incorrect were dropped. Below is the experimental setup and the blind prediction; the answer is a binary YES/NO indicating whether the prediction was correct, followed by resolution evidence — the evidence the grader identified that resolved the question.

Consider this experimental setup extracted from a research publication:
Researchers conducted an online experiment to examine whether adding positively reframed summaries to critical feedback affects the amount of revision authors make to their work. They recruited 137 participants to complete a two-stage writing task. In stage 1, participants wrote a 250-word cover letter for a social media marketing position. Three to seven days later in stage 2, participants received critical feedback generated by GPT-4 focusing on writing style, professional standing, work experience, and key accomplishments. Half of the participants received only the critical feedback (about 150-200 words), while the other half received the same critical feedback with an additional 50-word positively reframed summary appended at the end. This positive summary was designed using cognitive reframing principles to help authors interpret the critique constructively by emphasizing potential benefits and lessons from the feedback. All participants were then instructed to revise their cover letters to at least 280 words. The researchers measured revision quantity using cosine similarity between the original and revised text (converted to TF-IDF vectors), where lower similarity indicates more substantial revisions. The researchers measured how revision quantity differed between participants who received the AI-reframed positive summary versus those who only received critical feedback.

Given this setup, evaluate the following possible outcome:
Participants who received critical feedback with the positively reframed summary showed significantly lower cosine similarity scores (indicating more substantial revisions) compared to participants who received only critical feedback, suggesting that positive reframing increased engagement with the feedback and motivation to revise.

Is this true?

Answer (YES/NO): NO